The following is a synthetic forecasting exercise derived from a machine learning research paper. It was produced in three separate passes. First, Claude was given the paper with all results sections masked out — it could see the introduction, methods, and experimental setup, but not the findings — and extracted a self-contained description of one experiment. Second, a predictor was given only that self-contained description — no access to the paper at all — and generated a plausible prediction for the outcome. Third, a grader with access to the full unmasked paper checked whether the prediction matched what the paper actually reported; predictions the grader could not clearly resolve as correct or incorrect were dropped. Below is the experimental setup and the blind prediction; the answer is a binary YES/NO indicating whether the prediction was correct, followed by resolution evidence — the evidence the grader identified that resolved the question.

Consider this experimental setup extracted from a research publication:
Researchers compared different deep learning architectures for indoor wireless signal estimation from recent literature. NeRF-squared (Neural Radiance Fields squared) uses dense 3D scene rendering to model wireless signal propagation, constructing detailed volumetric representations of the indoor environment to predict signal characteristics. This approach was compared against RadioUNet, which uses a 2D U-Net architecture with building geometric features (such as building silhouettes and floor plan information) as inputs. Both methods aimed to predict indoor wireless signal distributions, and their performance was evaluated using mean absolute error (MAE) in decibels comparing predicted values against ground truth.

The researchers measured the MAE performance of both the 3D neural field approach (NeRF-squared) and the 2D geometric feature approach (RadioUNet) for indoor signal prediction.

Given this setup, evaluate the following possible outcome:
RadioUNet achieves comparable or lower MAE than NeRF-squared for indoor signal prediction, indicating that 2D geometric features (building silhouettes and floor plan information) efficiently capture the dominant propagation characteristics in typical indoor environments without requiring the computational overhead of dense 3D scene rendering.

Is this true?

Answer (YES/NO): YES